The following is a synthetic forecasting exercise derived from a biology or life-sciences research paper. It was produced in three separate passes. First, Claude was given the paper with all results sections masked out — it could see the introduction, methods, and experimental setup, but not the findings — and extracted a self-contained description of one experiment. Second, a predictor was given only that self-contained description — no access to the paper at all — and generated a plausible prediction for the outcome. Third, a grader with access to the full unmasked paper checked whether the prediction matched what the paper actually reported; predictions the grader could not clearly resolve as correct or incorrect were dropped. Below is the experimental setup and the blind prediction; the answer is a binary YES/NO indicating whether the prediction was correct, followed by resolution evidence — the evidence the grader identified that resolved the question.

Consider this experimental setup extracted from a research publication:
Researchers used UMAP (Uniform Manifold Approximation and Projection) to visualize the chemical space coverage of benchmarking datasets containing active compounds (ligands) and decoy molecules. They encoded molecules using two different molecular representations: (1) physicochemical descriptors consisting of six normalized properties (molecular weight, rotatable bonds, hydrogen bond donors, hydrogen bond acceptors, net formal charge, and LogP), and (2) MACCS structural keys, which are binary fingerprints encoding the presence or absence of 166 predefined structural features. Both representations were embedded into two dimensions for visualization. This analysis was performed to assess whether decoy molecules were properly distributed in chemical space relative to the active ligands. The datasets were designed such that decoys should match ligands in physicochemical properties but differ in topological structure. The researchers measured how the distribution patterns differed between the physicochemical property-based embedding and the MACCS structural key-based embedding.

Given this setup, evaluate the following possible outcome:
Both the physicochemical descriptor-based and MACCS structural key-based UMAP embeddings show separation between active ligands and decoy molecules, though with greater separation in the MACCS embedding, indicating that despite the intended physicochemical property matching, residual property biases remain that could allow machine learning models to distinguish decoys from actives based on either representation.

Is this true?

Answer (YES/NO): NO